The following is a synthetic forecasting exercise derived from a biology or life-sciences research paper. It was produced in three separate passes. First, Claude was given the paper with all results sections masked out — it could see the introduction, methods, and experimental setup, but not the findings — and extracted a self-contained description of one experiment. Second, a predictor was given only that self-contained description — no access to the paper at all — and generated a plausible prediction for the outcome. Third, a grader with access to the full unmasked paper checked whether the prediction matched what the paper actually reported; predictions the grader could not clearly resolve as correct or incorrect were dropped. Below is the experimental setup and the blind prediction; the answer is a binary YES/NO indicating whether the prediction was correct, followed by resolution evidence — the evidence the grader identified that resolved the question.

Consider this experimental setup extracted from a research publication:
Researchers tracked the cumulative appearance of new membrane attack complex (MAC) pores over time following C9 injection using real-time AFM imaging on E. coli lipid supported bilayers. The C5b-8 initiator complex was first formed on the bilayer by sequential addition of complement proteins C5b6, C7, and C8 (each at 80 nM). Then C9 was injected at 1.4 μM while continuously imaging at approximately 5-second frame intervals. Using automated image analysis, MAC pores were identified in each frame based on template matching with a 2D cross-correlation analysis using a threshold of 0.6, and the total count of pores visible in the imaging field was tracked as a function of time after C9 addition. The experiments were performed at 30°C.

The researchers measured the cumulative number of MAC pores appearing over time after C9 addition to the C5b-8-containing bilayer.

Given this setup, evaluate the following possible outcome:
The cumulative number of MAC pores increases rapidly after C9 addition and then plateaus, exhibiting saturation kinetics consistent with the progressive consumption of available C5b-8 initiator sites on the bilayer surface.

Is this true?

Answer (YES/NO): YES